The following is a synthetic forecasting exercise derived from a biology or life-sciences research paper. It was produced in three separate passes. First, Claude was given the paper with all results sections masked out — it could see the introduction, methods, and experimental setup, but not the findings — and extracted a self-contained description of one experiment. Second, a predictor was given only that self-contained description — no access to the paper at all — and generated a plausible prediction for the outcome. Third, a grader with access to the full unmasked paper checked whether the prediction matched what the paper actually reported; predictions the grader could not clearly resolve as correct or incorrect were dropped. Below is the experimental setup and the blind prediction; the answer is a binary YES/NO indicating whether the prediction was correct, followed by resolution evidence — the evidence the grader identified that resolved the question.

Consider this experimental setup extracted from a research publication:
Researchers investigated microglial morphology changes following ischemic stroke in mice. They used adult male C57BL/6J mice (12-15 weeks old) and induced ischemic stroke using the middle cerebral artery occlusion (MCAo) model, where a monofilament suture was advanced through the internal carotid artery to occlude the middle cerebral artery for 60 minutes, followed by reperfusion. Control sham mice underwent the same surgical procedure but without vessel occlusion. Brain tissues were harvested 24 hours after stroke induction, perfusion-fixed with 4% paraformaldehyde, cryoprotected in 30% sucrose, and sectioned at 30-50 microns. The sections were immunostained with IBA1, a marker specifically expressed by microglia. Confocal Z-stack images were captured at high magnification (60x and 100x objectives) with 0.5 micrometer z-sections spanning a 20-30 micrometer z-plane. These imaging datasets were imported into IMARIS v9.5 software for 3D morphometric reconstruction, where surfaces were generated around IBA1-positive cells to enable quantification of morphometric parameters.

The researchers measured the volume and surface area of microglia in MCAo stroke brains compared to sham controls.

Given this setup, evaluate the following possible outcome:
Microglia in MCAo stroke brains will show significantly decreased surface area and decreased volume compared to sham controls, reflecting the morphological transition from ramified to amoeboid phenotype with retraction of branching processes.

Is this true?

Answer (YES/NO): NO